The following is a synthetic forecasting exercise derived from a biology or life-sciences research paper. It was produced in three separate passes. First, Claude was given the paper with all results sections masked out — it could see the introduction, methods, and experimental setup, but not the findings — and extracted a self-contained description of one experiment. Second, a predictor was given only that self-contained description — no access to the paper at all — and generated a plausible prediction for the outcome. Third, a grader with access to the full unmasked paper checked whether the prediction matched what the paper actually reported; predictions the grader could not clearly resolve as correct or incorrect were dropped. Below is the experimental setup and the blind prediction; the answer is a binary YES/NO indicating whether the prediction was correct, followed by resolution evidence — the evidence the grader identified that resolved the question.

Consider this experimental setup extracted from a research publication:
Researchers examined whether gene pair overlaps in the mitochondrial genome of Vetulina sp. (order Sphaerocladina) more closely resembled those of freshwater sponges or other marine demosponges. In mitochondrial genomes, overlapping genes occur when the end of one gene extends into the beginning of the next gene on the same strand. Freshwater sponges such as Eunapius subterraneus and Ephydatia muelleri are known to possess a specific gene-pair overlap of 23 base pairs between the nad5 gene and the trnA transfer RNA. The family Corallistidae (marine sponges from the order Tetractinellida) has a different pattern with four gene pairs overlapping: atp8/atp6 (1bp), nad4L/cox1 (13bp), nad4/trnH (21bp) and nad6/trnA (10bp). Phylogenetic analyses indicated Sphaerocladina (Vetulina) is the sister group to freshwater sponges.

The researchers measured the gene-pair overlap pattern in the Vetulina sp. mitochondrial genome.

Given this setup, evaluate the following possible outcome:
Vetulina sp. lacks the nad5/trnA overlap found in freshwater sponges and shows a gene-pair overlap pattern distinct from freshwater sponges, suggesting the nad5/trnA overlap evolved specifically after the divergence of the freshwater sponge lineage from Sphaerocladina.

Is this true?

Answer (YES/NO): NO